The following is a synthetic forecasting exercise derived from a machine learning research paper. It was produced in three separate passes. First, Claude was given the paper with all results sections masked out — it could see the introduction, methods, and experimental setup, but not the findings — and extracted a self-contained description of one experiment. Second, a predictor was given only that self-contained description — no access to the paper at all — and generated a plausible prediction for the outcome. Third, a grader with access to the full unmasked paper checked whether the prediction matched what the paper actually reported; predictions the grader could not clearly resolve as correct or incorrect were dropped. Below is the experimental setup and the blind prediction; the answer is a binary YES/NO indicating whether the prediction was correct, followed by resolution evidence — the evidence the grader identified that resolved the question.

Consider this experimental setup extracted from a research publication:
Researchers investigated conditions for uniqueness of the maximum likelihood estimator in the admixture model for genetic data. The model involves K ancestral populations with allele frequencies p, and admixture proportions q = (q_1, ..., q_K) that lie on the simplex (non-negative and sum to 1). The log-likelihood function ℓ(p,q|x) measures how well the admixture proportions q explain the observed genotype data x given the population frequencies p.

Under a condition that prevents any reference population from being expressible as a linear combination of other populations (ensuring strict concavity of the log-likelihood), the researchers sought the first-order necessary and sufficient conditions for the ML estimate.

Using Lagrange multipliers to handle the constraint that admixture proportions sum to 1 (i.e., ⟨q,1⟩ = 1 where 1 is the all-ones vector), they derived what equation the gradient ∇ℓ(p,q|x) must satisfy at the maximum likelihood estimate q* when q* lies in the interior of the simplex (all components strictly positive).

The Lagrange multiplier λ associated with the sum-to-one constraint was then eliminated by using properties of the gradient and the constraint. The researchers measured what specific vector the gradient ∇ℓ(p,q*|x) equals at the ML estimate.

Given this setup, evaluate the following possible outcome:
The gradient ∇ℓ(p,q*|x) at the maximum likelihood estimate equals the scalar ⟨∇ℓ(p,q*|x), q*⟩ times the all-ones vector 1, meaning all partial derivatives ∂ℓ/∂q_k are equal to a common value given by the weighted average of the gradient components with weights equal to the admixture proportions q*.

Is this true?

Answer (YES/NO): YES